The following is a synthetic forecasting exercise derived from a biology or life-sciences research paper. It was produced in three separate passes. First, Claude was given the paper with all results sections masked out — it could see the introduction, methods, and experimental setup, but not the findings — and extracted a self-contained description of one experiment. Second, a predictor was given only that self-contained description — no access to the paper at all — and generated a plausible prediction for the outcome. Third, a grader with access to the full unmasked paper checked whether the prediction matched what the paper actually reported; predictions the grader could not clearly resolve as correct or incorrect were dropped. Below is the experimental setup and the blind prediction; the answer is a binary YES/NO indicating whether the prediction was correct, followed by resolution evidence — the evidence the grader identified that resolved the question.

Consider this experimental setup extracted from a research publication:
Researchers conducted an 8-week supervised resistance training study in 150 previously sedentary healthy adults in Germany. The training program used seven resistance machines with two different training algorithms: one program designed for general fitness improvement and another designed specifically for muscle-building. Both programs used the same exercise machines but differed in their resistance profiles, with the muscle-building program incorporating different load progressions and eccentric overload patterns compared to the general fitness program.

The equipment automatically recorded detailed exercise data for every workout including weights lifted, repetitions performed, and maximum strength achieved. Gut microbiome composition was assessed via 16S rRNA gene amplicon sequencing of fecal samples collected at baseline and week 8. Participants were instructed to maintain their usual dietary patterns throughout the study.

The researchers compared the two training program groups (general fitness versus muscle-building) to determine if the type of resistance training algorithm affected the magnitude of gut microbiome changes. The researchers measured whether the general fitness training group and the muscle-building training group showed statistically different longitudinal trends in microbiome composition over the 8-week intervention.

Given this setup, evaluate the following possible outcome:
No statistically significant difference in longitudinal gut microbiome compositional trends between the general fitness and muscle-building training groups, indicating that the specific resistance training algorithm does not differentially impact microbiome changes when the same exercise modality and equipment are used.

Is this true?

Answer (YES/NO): YES